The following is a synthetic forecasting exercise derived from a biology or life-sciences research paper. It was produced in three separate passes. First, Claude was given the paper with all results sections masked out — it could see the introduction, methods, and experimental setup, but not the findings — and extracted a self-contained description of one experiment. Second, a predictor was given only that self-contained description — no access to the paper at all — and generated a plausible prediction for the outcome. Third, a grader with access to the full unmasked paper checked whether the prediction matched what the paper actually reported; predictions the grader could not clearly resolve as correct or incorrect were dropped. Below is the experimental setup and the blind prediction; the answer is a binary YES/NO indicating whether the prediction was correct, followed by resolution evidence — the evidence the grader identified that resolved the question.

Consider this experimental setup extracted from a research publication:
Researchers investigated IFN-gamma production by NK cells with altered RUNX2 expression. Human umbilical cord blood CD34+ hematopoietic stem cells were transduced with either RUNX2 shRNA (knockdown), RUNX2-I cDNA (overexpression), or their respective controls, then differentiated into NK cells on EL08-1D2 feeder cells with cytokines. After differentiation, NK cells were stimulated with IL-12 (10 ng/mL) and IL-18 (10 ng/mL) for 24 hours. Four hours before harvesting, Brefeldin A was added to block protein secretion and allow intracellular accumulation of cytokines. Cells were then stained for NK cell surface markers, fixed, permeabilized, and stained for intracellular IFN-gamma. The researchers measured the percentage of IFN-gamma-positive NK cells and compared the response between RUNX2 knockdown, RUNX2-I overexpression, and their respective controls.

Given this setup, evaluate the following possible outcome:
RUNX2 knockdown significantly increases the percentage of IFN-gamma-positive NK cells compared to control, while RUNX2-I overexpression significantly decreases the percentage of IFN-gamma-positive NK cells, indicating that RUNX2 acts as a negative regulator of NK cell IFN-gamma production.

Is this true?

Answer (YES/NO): YES